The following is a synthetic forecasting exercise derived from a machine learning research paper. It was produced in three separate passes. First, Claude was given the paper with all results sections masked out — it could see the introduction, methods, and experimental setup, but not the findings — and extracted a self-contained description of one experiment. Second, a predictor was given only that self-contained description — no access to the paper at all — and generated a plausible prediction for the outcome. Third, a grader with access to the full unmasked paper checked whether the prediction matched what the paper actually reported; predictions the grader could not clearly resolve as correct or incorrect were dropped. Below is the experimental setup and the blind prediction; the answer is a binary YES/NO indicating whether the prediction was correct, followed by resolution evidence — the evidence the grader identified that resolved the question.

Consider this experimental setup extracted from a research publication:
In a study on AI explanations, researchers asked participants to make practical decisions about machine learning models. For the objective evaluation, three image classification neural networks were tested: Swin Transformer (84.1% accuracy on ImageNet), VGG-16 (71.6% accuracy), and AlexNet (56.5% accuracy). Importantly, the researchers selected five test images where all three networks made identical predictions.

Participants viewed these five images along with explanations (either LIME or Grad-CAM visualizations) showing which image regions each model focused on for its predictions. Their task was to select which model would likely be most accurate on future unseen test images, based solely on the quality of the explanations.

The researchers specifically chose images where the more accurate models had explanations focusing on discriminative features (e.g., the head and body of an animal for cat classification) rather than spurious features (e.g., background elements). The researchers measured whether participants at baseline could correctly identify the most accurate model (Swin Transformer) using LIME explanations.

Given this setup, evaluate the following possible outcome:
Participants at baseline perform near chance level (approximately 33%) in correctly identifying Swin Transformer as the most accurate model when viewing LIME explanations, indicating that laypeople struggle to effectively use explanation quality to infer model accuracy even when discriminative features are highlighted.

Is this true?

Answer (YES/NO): YES